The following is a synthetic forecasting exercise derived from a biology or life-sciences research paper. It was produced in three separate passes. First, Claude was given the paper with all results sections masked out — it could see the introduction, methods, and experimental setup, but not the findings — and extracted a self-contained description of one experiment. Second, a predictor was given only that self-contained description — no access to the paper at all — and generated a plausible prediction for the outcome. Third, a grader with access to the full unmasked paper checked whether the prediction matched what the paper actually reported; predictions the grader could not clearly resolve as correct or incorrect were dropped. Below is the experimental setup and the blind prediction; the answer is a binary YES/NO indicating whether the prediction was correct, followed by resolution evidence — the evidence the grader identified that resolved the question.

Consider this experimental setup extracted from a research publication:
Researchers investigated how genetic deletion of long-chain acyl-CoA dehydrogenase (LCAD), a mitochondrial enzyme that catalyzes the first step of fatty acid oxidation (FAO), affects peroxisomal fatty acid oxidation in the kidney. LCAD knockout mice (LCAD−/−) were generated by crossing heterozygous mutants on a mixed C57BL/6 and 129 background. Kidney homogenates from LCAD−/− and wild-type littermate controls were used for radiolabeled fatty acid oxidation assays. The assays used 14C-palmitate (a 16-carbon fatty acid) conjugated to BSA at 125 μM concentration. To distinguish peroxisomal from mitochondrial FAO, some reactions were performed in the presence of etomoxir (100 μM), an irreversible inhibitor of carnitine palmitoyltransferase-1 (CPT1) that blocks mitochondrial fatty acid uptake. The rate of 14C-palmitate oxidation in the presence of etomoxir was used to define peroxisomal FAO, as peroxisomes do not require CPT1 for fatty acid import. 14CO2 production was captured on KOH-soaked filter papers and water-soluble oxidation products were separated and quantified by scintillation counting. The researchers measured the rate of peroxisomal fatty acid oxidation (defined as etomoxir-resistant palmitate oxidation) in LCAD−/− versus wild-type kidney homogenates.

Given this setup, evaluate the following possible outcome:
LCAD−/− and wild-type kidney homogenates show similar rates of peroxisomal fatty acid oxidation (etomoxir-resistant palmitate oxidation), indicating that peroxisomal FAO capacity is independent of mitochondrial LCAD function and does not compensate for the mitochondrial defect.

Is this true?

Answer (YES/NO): NO